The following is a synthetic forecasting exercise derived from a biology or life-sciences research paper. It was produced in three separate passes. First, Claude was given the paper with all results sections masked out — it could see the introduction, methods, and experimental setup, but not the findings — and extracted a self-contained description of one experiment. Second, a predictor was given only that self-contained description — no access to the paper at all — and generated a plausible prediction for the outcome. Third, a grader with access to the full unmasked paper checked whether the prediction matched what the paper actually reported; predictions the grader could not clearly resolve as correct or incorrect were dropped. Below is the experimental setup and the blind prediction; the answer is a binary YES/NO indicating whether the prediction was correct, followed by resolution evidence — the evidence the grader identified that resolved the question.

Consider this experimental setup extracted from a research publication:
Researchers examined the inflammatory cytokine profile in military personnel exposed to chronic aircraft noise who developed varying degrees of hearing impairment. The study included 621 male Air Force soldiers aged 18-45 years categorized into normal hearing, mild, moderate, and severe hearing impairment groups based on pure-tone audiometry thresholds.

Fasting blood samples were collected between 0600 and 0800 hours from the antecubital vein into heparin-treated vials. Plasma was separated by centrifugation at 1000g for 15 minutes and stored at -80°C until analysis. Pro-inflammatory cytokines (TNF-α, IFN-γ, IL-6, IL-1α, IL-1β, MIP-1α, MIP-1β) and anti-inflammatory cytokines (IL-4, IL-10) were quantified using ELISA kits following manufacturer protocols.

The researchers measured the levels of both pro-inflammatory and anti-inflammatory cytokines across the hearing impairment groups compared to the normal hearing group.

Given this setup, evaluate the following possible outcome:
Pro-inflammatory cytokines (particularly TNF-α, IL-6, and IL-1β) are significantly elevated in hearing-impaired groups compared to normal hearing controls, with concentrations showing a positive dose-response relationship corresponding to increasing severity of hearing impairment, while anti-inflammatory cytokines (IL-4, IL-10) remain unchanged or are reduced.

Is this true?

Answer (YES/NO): NO